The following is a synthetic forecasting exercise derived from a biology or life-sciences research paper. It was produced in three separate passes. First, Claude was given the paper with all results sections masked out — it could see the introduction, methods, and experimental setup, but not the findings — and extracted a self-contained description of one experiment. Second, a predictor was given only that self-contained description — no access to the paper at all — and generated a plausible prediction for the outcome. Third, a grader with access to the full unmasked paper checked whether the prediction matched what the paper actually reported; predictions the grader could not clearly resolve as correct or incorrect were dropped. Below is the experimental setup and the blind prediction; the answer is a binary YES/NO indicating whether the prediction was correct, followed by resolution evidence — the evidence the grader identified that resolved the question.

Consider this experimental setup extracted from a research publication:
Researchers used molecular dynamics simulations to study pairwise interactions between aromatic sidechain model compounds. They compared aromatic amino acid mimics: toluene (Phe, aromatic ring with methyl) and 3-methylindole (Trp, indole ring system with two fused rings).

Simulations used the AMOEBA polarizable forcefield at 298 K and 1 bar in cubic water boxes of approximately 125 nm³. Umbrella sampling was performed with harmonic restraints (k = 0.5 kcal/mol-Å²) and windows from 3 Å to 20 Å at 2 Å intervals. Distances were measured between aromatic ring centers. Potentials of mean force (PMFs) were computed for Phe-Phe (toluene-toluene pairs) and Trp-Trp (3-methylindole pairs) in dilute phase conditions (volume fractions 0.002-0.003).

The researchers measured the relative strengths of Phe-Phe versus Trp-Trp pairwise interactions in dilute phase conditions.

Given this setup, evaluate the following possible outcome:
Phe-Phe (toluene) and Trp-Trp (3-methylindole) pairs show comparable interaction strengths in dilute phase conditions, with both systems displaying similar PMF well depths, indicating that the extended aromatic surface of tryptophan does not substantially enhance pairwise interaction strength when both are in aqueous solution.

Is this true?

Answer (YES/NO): NO